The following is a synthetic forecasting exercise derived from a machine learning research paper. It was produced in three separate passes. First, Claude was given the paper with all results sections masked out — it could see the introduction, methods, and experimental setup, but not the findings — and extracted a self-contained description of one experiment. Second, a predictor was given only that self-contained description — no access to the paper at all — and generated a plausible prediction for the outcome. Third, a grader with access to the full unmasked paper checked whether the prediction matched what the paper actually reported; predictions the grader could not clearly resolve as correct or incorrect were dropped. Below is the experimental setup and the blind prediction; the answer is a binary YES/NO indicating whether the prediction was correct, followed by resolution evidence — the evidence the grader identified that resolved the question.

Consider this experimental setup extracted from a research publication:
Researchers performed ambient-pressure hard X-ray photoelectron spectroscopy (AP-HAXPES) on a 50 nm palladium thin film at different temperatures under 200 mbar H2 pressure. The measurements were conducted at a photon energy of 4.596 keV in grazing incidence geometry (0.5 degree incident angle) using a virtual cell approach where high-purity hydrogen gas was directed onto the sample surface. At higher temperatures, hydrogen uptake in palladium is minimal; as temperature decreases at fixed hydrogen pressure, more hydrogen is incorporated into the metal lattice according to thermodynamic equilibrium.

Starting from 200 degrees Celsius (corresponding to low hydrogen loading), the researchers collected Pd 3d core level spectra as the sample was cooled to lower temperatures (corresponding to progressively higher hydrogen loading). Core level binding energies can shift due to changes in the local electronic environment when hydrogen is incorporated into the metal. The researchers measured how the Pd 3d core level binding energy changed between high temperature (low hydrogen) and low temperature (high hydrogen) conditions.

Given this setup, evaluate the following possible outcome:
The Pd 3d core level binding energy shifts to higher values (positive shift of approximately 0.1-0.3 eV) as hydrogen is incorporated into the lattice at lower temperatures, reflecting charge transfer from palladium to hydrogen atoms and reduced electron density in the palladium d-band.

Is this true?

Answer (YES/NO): NO